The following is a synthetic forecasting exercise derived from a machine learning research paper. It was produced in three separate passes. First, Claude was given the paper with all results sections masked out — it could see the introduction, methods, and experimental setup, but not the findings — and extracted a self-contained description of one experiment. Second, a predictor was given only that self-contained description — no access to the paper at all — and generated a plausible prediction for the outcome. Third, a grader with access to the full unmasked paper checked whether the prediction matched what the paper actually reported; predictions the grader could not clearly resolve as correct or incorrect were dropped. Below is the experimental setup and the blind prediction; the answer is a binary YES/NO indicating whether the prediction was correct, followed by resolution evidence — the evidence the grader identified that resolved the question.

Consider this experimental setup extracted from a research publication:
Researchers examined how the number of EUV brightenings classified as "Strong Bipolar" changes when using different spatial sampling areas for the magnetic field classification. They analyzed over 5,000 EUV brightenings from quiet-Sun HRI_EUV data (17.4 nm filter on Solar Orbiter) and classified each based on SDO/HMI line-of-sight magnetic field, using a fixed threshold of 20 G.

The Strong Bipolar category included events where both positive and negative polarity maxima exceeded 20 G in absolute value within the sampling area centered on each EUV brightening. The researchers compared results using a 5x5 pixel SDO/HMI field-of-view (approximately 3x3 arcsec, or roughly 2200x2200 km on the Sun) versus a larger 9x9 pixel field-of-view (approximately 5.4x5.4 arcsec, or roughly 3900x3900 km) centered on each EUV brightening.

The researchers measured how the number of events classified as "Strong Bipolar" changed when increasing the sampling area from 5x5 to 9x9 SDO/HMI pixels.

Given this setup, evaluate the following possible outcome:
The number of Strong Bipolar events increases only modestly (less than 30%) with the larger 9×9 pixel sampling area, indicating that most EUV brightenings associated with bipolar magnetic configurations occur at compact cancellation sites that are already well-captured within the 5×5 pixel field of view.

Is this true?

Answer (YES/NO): NO